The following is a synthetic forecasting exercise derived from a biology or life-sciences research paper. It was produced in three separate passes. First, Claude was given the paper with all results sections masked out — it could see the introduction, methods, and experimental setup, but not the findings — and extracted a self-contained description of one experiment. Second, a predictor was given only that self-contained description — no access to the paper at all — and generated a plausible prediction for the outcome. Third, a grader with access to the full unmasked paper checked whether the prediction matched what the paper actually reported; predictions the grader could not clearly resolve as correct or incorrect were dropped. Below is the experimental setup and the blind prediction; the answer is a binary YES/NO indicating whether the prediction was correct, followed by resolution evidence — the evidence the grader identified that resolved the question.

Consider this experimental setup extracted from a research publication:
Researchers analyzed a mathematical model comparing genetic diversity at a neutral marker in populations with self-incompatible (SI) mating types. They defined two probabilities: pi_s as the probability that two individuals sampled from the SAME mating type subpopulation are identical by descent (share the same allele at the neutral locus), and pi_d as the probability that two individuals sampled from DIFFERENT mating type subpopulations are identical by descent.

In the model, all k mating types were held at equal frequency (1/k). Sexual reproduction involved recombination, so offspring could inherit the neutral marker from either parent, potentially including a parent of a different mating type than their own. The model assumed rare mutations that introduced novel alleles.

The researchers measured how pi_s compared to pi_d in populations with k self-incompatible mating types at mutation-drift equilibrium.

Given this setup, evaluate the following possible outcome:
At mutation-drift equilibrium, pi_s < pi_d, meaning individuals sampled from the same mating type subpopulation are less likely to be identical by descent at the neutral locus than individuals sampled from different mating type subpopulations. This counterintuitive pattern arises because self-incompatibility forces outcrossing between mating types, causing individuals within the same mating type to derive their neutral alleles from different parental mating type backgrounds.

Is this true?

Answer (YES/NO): NO